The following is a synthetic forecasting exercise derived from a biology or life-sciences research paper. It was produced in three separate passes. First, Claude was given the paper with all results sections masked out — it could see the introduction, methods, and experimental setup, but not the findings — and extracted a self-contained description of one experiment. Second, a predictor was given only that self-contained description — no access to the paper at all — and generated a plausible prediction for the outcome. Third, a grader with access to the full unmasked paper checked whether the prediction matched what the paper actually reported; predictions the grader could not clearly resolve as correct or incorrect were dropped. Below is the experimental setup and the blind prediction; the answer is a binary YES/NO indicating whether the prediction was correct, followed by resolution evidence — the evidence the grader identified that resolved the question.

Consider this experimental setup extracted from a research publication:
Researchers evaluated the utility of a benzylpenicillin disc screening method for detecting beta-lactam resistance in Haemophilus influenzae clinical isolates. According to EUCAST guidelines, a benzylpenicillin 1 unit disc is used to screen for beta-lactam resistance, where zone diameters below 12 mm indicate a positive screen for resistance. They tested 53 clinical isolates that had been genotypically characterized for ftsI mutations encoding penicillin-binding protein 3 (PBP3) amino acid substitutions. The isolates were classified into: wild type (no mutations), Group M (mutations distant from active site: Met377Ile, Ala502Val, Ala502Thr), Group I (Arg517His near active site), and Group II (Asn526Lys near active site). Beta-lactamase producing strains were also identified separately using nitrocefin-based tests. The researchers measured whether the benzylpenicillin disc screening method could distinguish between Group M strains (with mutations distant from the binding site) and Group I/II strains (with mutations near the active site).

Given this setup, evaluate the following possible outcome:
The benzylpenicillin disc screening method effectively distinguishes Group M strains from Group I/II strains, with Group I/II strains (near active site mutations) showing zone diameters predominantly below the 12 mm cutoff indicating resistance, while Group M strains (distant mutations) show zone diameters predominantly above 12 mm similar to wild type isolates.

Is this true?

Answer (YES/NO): YES